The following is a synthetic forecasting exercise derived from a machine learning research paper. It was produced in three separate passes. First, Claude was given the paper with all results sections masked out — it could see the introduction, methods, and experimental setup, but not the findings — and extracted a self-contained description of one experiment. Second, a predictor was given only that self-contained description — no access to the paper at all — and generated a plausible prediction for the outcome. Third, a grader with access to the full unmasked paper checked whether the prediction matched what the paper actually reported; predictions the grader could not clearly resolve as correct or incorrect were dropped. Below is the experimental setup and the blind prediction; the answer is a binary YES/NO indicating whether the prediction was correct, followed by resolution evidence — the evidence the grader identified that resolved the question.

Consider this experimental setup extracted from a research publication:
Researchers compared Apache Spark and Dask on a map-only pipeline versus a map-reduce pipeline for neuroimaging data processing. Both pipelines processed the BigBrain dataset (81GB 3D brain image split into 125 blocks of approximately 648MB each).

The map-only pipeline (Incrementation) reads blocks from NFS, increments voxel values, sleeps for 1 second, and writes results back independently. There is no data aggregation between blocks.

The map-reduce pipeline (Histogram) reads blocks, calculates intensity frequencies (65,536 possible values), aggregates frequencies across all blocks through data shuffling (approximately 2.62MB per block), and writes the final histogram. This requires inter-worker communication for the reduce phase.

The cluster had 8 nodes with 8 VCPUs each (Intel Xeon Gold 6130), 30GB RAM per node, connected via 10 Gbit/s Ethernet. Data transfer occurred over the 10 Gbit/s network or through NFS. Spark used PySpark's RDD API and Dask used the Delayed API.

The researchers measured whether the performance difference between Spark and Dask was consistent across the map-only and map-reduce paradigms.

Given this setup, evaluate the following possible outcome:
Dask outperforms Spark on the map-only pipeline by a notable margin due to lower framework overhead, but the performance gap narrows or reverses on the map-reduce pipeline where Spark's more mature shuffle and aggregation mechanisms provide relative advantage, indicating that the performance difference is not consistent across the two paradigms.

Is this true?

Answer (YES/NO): NO